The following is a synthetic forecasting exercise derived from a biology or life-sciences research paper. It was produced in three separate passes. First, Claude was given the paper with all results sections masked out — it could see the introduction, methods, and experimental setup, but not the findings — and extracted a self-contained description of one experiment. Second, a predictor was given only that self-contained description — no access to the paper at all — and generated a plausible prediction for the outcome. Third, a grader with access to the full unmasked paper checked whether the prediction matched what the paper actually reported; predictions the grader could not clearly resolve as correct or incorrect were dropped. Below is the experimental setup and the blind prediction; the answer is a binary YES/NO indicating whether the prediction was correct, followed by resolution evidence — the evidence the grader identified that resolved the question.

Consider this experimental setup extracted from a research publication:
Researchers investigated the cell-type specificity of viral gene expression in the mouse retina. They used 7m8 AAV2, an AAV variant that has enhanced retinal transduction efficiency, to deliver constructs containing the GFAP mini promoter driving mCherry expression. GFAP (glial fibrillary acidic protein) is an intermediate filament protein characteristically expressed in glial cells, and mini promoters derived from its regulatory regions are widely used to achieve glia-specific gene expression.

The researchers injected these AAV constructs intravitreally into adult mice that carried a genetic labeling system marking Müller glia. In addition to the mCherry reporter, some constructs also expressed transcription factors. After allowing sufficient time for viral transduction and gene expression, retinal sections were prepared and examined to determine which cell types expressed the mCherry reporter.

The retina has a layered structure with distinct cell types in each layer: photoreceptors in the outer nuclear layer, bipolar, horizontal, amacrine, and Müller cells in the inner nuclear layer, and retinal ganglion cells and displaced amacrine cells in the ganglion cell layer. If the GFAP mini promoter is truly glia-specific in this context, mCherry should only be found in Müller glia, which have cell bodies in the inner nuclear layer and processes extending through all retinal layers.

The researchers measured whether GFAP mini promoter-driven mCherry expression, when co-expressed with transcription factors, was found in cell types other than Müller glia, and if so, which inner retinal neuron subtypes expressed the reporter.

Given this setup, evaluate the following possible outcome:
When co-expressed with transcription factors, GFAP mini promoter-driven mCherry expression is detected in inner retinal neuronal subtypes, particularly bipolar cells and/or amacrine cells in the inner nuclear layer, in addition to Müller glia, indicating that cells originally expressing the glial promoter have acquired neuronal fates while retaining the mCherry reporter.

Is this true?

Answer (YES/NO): NO